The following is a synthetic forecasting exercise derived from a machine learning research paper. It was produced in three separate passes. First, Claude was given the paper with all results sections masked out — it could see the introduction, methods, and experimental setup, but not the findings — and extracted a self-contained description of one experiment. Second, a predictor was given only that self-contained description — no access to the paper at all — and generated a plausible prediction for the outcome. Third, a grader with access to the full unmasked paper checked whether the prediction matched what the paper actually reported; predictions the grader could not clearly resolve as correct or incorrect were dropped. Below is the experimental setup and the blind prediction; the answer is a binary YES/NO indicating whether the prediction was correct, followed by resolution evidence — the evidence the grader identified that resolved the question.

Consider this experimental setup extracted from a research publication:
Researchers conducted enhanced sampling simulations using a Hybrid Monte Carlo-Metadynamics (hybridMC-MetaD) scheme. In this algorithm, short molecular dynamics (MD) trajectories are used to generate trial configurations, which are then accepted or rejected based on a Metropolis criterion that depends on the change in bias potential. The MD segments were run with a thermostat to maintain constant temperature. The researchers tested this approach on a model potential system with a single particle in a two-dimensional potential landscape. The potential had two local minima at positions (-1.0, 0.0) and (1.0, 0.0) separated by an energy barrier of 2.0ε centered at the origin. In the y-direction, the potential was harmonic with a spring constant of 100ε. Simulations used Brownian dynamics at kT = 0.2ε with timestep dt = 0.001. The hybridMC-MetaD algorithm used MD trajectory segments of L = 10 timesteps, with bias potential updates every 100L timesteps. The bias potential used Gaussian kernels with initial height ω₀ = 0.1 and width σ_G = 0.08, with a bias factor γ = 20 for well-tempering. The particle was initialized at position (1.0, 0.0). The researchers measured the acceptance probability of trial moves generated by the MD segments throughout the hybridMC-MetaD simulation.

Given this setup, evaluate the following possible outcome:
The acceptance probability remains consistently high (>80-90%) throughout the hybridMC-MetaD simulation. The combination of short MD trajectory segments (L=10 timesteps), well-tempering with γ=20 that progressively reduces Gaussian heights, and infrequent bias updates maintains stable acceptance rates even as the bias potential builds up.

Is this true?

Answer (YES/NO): NO